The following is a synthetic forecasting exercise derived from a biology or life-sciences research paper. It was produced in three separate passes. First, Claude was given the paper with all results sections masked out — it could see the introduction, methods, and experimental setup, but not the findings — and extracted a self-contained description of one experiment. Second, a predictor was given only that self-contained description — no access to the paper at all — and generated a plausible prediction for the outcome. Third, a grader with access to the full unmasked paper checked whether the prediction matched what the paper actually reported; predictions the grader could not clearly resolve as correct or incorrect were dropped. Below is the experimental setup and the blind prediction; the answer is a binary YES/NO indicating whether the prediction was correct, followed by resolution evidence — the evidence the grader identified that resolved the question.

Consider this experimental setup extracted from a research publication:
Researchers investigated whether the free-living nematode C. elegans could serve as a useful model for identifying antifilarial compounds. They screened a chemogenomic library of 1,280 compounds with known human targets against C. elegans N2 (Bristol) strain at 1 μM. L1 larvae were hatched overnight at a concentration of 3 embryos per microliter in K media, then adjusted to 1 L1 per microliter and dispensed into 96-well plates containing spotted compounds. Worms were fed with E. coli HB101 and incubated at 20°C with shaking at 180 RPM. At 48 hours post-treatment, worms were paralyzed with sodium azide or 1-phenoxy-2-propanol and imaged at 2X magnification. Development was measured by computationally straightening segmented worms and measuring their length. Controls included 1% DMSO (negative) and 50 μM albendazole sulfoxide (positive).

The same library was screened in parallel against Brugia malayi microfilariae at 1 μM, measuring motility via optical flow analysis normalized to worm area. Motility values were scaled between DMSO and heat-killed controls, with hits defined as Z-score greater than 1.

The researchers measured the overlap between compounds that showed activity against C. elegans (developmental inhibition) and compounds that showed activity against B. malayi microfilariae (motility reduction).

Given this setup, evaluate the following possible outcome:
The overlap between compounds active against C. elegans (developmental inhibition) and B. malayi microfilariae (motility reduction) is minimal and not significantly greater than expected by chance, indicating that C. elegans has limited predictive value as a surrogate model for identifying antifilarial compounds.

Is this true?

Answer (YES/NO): YES